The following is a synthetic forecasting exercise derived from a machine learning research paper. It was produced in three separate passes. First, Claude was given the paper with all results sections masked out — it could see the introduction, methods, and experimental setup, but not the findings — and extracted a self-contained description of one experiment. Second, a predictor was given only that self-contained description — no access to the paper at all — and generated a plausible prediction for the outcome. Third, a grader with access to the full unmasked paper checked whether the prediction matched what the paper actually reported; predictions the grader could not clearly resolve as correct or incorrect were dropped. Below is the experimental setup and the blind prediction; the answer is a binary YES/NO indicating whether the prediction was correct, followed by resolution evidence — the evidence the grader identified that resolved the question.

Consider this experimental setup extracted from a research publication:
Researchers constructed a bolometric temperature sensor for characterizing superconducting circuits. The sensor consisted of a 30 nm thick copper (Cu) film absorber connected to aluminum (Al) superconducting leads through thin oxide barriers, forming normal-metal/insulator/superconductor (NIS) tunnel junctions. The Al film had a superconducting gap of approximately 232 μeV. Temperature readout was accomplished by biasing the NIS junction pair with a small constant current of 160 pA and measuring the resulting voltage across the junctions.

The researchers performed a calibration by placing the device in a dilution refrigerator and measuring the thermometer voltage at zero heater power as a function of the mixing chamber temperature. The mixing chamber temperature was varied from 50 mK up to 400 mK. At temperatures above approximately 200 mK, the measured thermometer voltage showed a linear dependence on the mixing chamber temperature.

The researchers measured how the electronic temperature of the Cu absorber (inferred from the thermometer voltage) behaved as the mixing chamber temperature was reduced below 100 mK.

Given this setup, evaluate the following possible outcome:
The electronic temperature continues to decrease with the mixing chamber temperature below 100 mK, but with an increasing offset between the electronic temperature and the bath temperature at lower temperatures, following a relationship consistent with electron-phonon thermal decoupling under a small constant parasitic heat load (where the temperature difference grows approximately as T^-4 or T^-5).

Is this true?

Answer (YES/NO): NO